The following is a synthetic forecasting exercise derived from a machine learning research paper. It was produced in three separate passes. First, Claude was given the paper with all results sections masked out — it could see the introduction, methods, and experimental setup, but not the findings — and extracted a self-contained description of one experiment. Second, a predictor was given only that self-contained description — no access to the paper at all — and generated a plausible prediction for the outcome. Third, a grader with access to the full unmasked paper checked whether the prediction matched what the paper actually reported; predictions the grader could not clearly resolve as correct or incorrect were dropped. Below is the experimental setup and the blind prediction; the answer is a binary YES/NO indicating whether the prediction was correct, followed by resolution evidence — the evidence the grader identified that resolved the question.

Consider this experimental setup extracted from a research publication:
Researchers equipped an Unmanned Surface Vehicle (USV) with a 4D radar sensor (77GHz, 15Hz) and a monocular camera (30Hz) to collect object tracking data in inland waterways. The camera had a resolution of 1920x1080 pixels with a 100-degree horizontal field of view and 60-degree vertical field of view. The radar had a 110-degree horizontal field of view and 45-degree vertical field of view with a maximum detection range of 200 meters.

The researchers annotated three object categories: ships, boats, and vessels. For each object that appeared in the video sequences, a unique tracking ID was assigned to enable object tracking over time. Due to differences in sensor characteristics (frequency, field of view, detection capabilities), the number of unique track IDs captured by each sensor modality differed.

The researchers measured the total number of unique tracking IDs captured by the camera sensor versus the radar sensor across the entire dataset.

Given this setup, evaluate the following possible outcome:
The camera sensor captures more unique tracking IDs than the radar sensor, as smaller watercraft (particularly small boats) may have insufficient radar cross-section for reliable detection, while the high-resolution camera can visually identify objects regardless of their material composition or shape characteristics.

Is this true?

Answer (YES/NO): NO